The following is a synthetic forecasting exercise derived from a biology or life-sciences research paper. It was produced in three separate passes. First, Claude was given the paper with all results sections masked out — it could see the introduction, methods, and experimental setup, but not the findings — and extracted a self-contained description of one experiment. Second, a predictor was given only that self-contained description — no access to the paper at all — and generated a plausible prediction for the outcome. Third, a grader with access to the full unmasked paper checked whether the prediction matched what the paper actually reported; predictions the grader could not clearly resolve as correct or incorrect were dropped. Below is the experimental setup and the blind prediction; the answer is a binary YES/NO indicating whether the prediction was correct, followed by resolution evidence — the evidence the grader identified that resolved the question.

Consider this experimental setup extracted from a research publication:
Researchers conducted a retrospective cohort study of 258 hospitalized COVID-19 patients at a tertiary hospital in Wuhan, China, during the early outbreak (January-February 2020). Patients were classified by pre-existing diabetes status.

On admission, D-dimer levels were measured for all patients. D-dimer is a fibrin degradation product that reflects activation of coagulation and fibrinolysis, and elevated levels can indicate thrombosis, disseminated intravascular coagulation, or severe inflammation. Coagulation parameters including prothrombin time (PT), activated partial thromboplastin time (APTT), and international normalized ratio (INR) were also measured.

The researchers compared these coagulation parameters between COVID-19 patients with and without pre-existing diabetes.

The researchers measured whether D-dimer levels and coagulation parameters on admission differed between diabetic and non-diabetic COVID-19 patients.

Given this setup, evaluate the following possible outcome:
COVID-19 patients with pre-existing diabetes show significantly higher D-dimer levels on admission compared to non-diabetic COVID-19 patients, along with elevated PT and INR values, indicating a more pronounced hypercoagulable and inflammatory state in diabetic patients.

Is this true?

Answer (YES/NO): NO